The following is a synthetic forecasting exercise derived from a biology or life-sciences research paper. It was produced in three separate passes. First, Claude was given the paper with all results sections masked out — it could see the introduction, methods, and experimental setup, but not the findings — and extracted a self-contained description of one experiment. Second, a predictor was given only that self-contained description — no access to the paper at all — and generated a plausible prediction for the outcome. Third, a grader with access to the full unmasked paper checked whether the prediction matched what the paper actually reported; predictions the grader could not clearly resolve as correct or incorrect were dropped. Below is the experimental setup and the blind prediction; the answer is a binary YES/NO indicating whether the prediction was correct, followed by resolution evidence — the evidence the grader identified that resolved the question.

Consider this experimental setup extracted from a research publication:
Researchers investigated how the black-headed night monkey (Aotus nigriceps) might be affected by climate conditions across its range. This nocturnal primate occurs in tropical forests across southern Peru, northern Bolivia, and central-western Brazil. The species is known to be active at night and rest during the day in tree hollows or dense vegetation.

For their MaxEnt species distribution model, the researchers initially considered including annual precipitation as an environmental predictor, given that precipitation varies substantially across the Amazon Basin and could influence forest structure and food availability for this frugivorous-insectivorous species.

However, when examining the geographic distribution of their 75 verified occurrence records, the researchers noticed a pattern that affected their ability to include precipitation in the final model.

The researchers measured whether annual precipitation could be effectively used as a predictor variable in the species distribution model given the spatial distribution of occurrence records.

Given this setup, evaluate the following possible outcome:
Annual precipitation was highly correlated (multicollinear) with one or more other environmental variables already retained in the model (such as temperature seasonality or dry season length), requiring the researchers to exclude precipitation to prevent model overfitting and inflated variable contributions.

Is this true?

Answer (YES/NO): NO